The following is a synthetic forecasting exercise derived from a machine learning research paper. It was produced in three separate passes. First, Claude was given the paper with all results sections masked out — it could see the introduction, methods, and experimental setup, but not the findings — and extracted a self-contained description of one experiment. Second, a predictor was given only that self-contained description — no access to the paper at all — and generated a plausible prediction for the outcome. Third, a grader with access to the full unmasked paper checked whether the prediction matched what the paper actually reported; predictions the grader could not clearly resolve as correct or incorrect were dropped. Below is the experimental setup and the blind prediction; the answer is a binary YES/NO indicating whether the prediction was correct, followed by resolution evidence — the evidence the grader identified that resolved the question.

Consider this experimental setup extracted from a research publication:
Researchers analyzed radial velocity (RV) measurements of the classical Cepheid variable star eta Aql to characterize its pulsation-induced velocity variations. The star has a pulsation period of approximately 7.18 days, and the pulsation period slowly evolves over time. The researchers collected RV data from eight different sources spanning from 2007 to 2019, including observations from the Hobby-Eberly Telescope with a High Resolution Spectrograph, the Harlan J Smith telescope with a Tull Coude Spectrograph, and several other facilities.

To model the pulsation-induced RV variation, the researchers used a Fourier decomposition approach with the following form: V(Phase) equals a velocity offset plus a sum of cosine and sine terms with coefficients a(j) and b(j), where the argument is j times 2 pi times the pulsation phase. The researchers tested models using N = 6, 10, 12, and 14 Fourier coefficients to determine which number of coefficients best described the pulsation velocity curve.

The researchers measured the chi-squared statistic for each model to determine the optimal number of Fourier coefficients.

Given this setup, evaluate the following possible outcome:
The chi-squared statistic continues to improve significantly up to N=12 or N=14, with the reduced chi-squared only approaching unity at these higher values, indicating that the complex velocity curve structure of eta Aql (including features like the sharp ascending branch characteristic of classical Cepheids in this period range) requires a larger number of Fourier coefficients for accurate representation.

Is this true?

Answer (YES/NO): NO